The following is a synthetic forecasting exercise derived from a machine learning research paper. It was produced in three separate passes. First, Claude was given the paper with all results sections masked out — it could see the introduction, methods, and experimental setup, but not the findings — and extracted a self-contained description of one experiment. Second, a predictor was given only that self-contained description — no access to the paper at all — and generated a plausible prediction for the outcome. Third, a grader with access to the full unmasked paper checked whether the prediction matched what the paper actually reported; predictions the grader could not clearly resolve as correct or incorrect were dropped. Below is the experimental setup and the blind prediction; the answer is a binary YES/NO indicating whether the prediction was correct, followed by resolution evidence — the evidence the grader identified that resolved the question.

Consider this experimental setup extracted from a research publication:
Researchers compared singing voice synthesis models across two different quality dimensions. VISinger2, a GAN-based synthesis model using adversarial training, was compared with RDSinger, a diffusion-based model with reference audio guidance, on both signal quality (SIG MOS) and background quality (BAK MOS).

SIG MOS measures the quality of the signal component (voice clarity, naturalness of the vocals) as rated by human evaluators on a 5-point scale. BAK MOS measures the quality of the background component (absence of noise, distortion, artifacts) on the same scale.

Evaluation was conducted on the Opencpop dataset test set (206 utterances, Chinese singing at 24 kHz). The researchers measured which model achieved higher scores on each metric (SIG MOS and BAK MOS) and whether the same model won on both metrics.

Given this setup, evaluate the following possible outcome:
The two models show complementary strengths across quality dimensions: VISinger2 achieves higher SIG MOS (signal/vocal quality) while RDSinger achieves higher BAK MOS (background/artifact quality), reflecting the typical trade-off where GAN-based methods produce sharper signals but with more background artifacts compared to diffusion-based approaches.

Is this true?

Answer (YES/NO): YES